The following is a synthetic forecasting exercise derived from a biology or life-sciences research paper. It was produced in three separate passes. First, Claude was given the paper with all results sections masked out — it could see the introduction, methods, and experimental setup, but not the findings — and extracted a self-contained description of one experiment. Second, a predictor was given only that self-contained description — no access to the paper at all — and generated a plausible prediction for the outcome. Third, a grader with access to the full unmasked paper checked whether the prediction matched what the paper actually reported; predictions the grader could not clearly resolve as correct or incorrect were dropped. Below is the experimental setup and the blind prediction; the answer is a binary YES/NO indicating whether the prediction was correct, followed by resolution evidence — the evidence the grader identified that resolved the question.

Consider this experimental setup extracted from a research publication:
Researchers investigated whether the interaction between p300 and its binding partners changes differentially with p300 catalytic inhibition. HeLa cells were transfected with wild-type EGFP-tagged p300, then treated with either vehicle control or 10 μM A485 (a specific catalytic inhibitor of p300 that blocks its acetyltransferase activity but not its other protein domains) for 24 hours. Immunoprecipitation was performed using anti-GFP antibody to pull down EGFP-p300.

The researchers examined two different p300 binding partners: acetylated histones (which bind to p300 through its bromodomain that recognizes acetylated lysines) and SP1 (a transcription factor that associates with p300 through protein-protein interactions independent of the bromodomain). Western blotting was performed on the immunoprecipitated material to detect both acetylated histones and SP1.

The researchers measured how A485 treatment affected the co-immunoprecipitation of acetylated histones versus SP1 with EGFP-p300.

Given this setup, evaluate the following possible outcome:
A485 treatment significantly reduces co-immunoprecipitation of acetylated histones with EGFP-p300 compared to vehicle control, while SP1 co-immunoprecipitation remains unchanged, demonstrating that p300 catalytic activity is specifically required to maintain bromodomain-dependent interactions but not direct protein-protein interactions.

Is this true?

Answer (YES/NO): NO